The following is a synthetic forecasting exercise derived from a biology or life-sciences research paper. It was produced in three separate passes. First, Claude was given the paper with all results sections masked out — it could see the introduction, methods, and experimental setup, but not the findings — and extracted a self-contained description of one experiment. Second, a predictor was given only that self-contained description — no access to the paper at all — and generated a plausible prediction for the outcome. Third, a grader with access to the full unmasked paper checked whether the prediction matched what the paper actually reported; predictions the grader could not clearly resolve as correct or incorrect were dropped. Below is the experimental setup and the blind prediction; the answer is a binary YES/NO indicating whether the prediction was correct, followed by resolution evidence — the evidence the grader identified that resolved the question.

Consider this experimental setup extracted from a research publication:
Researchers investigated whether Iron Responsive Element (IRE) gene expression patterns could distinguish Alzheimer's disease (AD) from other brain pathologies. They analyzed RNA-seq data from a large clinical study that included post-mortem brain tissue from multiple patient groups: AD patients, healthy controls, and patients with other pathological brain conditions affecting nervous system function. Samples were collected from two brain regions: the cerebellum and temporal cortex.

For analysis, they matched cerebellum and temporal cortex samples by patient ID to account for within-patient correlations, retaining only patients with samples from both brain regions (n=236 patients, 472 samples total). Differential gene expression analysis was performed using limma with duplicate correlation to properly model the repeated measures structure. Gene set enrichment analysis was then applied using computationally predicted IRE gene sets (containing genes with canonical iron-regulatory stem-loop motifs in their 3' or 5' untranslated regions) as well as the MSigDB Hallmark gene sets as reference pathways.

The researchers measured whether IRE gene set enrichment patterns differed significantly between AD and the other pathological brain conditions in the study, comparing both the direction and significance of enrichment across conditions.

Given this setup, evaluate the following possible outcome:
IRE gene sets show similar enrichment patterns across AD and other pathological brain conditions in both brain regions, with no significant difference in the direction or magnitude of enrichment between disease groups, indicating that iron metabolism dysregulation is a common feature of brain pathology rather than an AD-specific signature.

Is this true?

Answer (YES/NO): NO